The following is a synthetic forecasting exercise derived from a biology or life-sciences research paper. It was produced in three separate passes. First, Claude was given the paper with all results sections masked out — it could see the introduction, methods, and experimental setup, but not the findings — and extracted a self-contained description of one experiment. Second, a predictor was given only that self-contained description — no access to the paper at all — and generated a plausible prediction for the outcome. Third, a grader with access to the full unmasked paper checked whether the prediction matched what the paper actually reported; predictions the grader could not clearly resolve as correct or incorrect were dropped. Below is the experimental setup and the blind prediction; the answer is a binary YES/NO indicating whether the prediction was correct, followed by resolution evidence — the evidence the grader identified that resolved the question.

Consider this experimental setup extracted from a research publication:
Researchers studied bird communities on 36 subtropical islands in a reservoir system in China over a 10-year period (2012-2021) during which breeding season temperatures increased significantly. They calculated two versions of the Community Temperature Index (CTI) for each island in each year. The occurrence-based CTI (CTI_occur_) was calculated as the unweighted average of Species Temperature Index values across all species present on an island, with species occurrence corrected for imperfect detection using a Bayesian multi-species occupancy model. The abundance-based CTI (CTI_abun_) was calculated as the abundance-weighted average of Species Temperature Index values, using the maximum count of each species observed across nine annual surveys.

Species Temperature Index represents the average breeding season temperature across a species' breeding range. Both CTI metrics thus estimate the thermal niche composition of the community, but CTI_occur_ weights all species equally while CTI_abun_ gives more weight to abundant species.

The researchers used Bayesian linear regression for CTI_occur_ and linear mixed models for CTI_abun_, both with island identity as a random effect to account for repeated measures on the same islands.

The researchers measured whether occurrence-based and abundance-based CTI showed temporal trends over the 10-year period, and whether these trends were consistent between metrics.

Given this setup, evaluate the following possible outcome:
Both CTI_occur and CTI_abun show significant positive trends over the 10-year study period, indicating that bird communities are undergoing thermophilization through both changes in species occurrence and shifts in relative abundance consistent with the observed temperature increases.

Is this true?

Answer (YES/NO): YES